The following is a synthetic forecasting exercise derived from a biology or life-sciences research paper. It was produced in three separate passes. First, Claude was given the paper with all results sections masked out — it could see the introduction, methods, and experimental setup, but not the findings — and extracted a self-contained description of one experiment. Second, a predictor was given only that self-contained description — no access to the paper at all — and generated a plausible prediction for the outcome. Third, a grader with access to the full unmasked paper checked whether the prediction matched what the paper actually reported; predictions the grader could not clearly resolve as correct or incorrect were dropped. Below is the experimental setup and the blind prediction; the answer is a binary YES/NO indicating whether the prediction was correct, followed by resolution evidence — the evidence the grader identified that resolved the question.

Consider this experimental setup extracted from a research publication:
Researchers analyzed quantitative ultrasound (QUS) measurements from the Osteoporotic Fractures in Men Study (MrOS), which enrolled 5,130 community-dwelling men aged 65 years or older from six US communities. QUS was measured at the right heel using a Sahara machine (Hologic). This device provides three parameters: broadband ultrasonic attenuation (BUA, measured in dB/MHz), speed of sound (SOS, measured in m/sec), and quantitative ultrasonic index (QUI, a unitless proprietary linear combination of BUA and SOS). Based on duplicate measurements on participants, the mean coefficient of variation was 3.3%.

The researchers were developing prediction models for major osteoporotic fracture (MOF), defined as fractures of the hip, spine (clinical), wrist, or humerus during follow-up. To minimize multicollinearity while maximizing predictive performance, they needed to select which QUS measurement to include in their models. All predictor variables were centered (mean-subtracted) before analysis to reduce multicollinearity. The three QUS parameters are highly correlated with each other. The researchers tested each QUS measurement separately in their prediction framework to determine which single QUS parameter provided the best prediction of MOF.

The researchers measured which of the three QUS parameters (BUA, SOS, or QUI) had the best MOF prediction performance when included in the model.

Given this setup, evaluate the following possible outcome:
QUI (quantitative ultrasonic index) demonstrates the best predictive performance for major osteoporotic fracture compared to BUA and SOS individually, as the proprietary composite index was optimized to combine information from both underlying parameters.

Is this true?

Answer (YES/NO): NO